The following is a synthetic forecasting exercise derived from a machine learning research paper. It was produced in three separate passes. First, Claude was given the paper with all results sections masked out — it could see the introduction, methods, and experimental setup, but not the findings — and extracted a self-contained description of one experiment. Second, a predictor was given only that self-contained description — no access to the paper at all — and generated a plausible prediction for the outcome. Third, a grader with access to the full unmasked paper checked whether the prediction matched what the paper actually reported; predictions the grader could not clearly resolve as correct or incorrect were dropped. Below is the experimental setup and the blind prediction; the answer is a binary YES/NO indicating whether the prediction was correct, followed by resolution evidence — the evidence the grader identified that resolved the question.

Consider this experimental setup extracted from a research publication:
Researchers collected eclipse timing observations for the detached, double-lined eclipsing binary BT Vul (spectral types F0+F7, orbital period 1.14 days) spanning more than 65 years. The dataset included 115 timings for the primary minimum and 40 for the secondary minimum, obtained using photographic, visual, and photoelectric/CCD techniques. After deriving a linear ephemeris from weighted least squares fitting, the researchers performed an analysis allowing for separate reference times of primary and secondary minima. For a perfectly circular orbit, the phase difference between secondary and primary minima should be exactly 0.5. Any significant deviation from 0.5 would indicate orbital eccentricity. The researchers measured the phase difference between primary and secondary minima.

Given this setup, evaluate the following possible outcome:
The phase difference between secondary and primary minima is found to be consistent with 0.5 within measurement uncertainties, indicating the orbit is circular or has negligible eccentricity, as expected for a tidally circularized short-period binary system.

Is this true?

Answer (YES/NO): YES